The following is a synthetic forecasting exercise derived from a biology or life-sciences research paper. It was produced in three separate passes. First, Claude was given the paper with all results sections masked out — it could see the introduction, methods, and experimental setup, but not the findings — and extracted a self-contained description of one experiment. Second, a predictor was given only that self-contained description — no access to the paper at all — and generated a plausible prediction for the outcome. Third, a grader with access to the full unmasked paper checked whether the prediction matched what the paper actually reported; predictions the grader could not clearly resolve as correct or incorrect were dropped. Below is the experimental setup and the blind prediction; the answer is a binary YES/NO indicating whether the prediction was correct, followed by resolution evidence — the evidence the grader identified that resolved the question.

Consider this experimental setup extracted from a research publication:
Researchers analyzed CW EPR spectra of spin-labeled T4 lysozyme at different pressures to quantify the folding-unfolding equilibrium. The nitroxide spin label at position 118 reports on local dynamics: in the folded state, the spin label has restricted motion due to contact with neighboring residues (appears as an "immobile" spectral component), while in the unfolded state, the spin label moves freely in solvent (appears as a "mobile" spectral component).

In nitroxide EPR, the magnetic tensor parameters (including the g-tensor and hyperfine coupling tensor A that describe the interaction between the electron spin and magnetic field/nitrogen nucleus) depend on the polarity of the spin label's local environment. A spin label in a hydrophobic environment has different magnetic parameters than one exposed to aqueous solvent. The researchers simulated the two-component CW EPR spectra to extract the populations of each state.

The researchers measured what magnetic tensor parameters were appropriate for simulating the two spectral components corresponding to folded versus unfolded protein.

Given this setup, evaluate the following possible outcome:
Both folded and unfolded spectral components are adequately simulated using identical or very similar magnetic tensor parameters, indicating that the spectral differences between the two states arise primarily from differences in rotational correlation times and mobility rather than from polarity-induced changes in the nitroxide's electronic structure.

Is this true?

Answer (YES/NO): NO